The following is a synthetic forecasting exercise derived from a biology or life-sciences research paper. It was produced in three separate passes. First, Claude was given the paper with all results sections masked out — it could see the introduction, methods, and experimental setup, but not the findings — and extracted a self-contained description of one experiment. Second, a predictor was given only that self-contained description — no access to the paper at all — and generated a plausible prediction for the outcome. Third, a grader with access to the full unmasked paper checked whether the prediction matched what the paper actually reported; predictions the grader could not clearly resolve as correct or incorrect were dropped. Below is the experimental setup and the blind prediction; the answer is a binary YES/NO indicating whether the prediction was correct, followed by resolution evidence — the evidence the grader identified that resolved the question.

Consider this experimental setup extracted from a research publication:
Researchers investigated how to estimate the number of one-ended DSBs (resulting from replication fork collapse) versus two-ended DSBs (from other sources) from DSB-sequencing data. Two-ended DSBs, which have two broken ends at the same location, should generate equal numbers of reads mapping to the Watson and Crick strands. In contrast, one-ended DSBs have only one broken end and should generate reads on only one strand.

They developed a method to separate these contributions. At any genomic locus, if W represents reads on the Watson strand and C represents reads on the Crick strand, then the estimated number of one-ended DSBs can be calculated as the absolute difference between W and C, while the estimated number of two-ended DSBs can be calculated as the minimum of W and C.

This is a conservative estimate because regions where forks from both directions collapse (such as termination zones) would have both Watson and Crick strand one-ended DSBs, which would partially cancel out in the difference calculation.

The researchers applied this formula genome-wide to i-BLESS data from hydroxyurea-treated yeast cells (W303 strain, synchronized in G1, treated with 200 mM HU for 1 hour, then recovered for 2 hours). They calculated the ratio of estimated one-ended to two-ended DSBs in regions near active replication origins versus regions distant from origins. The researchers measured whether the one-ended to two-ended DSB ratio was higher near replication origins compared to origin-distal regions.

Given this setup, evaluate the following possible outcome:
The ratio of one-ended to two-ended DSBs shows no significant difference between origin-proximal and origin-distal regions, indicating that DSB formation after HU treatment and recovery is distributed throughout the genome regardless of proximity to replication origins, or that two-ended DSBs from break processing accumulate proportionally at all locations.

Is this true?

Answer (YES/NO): NO